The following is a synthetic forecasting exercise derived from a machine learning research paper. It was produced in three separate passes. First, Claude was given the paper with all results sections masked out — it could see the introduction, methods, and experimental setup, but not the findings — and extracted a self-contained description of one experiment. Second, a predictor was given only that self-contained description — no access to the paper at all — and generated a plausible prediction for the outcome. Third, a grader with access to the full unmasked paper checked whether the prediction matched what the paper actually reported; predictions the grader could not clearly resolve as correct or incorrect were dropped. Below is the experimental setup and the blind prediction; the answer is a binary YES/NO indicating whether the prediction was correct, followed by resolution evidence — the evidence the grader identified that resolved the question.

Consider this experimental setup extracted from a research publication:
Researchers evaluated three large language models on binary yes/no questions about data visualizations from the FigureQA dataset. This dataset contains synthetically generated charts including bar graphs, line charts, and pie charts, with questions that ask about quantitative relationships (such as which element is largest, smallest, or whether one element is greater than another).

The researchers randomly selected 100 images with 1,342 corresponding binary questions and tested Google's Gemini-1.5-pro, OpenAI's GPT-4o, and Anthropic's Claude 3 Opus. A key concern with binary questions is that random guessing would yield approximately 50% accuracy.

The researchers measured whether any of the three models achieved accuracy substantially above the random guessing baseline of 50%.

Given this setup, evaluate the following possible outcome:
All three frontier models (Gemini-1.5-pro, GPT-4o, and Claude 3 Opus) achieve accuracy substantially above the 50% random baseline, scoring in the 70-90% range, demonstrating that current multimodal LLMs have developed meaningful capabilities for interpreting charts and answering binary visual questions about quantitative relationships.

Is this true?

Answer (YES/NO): NO